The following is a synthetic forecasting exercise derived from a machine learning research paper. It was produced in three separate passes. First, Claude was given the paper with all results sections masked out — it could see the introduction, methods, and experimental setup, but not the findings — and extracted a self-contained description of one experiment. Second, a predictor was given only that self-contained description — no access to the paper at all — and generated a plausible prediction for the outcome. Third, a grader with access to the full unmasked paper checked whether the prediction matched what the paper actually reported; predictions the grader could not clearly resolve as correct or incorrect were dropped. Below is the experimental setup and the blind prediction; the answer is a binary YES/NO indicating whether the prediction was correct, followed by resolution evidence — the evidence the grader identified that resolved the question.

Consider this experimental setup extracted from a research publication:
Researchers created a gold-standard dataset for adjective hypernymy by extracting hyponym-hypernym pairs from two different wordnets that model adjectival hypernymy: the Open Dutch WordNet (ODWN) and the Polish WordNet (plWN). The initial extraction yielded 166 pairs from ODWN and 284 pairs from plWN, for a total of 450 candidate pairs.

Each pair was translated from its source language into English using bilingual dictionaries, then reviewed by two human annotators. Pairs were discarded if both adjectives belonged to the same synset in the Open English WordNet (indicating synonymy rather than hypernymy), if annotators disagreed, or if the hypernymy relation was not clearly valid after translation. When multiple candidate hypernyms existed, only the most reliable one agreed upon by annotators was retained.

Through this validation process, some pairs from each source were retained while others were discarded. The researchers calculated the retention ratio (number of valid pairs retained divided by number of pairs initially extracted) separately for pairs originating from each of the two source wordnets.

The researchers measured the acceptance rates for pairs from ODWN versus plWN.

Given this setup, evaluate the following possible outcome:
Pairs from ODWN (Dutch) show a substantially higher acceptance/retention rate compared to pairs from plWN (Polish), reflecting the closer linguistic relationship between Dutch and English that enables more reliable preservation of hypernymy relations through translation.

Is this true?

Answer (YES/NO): NO